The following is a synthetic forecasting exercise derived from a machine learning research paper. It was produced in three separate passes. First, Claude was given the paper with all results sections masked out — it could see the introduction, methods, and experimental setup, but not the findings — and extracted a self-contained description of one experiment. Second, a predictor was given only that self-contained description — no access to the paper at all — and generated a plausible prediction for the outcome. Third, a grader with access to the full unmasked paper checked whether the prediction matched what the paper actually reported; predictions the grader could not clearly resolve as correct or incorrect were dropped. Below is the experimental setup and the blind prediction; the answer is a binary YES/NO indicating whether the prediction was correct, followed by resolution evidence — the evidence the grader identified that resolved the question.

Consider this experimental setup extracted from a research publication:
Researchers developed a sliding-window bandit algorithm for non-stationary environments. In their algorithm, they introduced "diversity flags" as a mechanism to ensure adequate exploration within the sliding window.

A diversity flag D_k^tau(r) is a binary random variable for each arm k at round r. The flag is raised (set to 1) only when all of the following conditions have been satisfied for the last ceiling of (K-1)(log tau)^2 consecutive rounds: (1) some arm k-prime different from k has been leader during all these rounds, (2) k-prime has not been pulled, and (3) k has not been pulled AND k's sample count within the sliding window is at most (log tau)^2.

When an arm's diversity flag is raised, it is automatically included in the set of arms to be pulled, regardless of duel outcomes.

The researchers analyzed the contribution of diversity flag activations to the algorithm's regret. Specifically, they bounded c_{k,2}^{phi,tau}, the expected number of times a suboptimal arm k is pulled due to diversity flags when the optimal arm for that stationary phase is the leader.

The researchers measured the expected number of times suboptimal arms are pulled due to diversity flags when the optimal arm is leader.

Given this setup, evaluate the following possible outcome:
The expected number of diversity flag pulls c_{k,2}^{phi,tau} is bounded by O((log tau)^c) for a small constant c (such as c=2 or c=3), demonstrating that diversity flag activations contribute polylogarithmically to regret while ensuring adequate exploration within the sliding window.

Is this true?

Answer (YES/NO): NO